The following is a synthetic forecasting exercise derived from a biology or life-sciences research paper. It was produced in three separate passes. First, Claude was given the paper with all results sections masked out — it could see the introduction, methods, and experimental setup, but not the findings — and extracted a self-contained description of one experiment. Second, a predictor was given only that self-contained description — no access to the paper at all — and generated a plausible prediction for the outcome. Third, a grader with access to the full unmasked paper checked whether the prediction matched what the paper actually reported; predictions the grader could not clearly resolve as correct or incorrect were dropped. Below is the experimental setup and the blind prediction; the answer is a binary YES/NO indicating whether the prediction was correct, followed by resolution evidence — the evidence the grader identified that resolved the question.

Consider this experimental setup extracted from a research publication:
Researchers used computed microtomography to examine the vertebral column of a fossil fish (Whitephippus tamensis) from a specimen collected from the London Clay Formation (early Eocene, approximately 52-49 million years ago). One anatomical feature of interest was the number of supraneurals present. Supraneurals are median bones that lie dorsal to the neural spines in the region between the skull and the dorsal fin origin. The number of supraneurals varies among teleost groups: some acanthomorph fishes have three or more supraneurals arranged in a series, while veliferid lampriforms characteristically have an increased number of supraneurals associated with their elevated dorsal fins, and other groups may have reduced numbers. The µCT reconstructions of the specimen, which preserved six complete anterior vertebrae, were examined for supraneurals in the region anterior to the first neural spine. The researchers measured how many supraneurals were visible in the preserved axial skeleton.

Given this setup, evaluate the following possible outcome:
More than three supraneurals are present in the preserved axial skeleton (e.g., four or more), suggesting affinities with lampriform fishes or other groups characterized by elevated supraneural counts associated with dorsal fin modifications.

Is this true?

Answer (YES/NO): NO